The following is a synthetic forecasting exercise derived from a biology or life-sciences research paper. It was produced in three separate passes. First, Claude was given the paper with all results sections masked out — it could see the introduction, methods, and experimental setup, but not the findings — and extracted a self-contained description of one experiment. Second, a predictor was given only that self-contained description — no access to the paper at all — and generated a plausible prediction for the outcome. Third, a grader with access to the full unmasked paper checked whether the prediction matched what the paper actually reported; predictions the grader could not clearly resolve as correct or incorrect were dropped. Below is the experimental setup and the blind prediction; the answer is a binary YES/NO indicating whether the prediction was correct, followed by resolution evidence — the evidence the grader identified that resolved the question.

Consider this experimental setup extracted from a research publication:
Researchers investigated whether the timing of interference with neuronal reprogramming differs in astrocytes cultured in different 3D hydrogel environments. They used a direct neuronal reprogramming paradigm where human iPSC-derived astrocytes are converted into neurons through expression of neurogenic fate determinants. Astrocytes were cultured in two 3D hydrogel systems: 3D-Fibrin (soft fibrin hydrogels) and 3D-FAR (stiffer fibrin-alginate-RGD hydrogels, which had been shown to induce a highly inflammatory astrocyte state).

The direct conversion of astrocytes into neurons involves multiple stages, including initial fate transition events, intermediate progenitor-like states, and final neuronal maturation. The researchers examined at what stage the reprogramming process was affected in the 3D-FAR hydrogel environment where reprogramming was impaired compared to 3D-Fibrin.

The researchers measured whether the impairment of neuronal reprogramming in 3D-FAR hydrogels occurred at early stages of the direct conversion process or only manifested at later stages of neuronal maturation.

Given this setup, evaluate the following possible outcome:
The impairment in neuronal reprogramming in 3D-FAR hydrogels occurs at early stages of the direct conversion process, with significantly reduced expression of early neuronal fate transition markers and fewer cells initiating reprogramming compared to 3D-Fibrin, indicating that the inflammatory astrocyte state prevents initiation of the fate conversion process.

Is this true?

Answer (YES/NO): NO